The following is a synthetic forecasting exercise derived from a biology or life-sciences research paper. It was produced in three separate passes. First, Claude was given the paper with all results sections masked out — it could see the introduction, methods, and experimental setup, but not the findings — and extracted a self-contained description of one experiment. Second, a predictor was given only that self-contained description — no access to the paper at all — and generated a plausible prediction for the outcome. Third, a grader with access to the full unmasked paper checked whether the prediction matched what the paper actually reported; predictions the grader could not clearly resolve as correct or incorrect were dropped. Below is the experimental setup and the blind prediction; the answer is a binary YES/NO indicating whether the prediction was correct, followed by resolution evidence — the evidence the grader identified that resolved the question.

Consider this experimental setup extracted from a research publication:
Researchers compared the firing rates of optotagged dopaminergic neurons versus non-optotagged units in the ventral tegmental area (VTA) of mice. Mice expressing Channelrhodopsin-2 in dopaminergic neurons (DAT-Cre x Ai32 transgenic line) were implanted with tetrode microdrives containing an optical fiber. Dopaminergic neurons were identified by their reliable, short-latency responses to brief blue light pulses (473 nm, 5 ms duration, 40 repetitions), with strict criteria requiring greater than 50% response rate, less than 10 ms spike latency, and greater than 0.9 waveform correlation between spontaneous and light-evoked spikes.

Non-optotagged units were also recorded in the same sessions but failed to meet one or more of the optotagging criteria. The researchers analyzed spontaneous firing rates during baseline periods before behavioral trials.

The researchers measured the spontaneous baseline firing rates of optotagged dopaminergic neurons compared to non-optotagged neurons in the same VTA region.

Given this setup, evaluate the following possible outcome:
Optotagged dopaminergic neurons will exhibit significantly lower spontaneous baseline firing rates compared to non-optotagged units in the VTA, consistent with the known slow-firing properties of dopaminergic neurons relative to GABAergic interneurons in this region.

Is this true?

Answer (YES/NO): YES